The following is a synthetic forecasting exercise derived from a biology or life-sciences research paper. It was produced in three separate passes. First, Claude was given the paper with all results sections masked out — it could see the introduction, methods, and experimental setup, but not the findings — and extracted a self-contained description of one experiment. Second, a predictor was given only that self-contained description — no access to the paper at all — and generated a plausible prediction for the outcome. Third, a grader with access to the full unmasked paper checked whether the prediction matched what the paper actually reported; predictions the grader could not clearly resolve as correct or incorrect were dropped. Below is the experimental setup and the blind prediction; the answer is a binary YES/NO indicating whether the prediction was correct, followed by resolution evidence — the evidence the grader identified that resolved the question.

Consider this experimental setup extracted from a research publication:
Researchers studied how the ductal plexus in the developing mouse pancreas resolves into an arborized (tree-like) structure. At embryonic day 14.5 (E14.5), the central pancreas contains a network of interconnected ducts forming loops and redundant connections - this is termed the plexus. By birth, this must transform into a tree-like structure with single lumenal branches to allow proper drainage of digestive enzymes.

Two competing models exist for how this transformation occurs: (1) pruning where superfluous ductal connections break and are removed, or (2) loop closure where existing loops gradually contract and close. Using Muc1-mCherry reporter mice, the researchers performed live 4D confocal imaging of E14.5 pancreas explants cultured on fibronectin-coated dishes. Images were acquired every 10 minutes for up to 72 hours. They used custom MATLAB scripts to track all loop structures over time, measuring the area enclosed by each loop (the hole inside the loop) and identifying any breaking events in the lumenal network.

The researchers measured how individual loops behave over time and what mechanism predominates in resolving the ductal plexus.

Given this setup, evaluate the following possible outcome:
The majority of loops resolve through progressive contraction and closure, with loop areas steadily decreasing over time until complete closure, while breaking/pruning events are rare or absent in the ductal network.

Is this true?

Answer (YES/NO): YES